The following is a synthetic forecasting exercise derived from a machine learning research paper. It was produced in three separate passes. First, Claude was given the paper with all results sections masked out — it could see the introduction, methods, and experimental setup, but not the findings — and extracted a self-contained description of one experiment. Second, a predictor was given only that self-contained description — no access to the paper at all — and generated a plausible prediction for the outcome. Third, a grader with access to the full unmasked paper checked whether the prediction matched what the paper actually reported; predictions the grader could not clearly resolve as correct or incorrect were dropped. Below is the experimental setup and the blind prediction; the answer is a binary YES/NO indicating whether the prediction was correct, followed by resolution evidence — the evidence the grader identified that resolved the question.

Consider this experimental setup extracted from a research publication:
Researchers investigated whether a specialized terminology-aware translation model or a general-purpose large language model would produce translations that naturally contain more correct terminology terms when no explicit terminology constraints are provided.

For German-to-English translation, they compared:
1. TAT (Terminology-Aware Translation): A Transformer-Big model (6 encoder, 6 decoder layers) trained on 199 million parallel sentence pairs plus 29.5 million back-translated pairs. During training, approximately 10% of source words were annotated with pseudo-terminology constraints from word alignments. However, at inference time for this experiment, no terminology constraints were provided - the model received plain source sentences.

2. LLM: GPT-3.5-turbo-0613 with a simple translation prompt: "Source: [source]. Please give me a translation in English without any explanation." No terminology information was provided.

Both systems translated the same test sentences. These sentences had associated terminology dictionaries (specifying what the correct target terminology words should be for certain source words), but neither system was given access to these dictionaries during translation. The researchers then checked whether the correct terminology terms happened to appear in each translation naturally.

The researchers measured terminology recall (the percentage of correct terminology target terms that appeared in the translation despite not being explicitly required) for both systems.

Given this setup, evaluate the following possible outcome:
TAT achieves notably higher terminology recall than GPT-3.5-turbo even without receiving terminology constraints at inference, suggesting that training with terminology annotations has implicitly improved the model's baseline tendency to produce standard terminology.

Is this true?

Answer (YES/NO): NO